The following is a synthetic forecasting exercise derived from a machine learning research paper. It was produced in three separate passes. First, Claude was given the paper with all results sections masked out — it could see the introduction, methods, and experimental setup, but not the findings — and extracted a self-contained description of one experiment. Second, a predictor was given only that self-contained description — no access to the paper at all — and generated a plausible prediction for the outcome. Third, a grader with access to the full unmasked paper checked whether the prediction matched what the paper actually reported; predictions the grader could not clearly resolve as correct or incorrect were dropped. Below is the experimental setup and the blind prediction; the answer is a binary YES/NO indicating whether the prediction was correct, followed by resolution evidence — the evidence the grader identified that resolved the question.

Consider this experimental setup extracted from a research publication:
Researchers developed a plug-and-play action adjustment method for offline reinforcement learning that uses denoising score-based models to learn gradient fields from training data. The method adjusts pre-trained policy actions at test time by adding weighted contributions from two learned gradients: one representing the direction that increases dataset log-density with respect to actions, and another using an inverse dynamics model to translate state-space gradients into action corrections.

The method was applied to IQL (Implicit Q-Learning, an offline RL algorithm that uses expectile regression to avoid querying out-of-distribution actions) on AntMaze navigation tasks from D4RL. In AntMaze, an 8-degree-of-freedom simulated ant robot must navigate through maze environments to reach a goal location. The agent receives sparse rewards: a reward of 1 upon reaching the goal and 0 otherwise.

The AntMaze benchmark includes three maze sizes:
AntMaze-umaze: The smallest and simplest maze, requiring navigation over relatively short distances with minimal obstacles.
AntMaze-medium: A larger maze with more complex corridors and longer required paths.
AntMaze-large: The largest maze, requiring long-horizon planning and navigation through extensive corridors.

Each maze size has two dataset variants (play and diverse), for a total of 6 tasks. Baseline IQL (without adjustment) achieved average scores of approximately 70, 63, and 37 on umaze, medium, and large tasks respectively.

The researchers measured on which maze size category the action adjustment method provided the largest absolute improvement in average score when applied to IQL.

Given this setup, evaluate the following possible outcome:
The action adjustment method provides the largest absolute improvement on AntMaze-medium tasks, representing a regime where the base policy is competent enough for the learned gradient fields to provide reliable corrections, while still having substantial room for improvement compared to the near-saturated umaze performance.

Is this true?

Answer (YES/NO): NO